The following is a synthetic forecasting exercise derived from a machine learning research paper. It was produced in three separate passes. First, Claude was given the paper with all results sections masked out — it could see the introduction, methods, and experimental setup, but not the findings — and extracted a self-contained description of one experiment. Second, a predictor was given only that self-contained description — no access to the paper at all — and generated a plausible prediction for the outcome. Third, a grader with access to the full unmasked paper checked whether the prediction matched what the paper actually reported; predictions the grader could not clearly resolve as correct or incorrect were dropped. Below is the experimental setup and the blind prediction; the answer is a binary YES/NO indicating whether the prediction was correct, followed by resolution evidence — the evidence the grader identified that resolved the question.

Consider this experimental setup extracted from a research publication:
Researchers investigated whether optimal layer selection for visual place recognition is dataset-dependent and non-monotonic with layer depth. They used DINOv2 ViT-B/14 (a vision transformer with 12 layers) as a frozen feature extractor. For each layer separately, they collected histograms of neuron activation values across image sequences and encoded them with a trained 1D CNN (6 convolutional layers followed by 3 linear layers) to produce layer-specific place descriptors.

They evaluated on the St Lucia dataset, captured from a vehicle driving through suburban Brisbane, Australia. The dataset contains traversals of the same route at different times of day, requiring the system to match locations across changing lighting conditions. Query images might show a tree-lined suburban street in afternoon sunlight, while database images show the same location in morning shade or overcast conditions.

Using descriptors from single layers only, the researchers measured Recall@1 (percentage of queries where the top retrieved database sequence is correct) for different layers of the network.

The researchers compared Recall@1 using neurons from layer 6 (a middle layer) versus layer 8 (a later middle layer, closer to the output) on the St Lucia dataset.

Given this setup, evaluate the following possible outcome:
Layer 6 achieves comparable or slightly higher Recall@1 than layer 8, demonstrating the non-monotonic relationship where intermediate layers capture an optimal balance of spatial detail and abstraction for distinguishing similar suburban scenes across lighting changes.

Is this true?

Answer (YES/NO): YES